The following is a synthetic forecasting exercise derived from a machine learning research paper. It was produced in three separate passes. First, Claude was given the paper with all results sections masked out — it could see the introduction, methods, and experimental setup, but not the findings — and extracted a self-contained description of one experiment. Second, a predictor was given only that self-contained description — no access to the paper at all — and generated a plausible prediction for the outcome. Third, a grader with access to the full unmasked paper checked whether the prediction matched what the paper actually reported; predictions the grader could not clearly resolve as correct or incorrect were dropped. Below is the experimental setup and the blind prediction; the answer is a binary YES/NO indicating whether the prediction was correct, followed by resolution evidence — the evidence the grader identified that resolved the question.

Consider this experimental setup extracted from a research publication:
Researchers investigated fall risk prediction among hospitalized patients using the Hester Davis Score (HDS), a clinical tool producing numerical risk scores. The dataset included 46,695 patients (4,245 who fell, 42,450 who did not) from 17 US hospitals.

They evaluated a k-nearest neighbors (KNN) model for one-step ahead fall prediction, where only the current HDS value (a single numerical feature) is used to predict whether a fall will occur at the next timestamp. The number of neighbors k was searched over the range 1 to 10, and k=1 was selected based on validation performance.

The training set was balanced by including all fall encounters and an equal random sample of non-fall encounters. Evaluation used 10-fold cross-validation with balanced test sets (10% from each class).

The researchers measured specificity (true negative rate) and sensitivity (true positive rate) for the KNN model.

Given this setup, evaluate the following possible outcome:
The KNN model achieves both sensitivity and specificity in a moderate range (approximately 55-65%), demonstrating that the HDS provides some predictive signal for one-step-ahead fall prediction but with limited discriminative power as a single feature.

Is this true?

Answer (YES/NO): NO